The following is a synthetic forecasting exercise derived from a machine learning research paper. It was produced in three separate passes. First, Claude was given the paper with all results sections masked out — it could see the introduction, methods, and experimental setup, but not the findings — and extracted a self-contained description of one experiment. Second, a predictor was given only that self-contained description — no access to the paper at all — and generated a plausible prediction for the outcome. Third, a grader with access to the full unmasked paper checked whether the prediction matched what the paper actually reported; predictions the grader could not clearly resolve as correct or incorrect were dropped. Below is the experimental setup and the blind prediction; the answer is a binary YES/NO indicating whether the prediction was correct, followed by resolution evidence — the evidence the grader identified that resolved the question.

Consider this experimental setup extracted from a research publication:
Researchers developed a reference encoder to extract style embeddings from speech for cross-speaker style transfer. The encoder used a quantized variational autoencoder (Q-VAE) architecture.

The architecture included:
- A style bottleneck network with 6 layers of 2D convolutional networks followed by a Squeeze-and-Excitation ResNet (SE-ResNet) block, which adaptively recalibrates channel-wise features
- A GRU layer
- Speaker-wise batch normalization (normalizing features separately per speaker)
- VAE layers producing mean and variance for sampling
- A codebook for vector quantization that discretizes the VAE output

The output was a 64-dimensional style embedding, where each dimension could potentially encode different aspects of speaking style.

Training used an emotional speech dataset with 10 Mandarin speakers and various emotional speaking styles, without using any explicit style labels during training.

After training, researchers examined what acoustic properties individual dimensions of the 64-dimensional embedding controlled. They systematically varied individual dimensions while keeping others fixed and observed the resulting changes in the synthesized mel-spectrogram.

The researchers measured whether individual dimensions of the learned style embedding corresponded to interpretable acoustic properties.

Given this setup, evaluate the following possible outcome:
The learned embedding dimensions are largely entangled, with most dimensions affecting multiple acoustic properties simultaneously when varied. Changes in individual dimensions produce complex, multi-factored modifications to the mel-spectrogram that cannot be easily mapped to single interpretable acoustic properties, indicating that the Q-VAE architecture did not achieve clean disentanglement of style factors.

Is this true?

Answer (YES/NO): NO